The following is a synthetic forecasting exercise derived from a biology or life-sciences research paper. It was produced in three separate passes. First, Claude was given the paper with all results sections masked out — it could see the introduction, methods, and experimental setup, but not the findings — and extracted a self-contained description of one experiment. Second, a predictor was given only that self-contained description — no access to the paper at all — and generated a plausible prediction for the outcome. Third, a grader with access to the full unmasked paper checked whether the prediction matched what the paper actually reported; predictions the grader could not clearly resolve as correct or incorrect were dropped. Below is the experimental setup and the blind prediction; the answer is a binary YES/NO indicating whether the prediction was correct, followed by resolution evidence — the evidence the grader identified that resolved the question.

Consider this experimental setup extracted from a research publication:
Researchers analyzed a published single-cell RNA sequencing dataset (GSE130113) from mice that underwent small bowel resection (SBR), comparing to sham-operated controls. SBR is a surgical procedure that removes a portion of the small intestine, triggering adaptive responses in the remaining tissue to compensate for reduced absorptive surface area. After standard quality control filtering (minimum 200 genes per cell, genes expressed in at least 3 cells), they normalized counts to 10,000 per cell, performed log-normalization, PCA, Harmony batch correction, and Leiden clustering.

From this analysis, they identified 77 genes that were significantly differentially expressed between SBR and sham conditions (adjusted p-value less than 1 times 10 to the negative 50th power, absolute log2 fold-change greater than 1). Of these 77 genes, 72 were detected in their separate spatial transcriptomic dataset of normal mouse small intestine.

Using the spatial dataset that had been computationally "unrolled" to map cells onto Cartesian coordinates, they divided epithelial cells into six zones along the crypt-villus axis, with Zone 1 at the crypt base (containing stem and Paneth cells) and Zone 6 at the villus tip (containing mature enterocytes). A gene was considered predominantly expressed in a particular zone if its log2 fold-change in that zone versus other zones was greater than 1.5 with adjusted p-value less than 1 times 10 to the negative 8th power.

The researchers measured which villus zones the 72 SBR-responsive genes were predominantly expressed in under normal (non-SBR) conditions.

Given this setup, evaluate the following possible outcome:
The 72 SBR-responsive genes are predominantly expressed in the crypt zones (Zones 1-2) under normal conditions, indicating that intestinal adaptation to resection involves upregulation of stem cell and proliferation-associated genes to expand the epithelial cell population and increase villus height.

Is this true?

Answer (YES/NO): NO